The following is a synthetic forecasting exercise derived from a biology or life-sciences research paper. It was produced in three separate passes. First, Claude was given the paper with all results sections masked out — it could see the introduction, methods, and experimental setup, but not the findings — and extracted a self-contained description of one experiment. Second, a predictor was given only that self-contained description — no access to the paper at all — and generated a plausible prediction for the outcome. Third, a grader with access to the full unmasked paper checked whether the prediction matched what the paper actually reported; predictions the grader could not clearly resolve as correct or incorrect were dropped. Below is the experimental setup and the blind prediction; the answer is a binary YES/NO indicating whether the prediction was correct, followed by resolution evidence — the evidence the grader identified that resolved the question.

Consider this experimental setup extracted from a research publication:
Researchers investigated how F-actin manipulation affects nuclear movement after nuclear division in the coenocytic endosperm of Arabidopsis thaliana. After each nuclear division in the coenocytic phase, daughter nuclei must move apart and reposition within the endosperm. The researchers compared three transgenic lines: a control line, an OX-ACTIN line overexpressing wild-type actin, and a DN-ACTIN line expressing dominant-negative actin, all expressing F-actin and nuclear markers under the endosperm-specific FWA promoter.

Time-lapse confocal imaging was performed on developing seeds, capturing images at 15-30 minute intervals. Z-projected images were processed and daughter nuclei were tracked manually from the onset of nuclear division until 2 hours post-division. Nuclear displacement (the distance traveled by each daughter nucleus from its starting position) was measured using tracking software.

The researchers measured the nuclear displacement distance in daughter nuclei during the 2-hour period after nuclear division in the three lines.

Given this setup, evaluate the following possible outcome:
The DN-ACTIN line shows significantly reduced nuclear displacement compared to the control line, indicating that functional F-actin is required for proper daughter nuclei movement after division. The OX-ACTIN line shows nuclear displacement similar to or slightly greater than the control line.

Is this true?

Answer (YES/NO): NO